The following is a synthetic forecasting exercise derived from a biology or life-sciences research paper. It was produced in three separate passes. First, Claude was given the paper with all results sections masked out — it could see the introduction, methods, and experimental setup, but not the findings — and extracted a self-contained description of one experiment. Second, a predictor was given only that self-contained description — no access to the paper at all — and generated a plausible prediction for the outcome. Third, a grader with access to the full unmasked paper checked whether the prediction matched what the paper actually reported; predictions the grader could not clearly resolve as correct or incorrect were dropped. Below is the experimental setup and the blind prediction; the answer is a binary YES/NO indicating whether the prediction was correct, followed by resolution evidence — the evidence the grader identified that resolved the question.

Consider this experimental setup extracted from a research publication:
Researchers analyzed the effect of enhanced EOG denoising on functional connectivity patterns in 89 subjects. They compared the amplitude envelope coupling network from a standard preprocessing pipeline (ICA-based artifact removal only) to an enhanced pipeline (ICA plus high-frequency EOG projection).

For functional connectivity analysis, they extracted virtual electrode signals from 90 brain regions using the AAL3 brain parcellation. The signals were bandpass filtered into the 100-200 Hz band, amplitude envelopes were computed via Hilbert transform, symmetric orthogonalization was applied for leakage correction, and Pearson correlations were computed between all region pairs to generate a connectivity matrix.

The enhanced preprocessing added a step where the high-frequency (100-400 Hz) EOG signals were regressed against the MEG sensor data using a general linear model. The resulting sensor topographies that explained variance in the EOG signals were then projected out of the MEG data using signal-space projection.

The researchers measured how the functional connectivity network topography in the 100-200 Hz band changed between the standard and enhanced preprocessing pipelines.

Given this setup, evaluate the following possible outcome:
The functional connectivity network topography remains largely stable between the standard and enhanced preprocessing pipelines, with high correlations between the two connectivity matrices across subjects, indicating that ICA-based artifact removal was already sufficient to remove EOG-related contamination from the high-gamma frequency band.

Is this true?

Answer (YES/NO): NO